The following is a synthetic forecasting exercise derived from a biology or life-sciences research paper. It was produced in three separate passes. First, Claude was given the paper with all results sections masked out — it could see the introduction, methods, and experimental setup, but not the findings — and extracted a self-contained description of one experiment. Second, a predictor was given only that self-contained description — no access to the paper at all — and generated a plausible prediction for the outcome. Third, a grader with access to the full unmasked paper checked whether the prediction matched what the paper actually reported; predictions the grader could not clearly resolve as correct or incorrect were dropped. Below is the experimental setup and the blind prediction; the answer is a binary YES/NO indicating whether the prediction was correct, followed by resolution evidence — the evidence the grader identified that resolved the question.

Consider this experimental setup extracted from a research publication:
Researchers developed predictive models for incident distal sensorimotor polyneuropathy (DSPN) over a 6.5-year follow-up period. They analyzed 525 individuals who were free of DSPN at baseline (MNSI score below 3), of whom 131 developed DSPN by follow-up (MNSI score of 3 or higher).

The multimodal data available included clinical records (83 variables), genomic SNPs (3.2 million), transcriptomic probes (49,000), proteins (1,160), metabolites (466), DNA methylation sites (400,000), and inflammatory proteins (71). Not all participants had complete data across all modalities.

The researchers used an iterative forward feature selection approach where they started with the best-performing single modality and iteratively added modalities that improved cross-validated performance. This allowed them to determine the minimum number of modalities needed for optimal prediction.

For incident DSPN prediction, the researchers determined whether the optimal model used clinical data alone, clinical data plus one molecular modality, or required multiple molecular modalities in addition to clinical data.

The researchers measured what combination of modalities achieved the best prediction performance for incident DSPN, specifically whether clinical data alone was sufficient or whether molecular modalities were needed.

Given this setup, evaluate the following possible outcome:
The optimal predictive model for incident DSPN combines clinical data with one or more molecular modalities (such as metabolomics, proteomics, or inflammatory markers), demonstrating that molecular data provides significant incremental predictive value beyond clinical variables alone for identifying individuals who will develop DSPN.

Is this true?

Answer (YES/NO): YES